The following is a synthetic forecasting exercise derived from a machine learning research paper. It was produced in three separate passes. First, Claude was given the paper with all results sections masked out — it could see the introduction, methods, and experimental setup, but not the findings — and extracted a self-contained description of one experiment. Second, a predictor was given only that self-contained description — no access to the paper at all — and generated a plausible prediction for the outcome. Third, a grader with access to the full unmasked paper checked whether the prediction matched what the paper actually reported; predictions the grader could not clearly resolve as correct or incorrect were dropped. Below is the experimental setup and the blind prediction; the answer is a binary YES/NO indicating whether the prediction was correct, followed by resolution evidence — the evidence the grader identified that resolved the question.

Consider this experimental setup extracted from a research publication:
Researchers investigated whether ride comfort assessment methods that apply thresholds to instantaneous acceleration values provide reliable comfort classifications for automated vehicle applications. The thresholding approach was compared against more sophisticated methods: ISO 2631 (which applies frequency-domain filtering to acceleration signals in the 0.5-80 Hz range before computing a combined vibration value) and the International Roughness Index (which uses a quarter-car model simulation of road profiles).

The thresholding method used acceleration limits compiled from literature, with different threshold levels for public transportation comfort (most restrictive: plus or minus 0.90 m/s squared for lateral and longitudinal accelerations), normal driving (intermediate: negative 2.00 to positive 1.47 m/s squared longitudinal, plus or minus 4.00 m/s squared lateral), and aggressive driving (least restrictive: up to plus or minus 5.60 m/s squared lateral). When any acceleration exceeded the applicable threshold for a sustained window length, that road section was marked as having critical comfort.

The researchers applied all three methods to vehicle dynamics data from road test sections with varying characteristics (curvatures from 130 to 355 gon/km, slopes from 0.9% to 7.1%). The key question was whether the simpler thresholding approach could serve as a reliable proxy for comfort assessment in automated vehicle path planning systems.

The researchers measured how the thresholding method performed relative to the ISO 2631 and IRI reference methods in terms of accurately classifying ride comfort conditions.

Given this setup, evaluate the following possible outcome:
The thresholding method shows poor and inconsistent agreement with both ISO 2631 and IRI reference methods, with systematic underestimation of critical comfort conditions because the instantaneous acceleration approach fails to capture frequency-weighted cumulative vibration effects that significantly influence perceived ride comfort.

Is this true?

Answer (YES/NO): NO